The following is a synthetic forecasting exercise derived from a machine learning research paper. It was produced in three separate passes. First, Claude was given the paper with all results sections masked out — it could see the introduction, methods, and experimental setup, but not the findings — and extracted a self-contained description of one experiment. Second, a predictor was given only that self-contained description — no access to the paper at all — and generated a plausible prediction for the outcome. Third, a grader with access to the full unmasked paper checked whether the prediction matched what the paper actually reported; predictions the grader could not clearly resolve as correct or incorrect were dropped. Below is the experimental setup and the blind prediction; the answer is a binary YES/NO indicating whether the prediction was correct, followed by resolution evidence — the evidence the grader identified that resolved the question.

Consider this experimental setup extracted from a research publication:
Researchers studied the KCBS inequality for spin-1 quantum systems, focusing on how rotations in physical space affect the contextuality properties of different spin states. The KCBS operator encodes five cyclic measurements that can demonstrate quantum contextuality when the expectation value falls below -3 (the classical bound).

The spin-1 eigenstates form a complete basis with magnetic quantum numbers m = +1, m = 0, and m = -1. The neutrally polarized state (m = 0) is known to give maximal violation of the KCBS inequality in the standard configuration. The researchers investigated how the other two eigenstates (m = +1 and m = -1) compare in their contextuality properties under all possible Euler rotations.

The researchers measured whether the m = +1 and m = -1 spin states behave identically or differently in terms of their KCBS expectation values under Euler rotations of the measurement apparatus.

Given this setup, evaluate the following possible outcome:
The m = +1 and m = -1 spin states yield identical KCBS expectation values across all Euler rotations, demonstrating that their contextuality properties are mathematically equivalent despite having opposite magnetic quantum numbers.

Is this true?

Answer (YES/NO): YES